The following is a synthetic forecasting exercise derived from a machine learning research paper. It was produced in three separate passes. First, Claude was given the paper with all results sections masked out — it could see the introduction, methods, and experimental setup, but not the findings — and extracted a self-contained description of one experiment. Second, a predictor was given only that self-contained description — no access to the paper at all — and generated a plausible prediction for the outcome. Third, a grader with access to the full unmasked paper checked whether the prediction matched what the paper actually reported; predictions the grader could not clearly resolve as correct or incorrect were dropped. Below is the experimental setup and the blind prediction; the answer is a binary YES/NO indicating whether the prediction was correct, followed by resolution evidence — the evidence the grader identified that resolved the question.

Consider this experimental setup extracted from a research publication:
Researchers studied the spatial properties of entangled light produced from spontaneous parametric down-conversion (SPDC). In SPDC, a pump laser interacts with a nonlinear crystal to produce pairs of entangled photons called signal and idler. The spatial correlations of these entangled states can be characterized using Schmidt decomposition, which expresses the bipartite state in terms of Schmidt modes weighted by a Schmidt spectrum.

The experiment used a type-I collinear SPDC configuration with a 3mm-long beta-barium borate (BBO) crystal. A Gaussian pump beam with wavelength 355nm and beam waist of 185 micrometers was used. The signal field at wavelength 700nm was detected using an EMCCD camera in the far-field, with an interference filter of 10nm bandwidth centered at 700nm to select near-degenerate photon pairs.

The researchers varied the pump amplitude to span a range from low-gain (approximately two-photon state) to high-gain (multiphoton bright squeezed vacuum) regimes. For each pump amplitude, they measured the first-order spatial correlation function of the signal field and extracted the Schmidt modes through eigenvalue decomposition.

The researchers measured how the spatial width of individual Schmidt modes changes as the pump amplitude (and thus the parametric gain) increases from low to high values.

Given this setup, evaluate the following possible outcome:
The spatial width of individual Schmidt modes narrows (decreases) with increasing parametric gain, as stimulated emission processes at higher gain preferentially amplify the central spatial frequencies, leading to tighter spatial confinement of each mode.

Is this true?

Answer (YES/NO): NO